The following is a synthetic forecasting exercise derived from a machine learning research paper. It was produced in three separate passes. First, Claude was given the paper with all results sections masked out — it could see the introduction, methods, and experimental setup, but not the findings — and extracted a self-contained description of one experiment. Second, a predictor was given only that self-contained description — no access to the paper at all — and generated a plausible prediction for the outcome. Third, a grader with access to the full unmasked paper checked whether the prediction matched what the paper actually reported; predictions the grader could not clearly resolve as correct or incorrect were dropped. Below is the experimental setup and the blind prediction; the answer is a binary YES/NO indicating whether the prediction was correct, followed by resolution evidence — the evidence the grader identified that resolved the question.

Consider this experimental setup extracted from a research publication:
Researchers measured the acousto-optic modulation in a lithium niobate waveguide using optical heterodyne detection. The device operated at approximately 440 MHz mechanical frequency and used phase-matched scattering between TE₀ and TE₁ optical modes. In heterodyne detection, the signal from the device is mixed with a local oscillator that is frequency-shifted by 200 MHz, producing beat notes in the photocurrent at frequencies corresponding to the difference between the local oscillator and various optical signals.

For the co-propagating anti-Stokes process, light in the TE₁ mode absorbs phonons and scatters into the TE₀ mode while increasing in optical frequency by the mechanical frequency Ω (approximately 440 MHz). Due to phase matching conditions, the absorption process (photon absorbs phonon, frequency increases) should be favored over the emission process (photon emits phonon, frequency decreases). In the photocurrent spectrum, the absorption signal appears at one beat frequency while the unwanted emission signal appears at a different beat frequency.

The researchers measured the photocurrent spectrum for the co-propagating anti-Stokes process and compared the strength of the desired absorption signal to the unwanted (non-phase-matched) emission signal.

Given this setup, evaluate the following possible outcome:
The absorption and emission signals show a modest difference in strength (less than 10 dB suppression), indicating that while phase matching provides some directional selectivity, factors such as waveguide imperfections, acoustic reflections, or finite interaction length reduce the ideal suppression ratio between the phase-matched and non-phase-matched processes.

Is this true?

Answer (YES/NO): NO